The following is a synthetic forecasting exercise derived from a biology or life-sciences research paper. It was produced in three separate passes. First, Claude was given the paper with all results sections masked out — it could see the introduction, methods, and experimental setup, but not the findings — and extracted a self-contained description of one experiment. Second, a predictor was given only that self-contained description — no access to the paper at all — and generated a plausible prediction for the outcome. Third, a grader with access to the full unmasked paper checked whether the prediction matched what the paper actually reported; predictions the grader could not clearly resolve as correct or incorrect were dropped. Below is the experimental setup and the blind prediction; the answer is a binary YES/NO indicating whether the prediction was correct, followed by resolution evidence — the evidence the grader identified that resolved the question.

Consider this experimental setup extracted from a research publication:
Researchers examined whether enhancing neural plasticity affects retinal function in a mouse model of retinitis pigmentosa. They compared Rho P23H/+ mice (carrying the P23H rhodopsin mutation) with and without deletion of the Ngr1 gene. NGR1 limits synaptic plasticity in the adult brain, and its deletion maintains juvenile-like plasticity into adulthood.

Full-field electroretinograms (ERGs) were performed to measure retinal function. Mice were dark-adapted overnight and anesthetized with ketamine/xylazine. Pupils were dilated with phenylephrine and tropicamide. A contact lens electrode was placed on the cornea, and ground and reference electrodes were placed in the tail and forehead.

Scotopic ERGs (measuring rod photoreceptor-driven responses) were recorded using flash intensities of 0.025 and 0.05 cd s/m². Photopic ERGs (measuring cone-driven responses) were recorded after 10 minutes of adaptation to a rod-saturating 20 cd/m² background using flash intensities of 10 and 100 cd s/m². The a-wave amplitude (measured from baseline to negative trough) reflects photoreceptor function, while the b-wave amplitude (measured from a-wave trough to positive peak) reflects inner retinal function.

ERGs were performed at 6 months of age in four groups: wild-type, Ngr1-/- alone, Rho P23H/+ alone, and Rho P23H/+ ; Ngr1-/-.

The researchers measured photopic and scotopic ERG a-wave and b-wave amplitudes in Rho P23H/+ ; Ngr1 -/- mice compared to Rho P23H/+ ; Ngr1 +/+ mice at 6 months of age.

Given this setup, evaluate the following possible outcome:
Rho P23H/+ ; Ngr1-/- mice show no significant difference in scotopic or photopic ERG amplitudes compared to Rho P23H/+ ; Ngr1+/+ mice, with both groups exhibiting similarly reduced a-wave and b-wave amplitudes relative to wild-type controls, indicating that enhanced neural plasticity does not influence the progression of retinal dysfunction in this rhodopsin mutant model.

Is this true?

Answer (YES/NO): YES